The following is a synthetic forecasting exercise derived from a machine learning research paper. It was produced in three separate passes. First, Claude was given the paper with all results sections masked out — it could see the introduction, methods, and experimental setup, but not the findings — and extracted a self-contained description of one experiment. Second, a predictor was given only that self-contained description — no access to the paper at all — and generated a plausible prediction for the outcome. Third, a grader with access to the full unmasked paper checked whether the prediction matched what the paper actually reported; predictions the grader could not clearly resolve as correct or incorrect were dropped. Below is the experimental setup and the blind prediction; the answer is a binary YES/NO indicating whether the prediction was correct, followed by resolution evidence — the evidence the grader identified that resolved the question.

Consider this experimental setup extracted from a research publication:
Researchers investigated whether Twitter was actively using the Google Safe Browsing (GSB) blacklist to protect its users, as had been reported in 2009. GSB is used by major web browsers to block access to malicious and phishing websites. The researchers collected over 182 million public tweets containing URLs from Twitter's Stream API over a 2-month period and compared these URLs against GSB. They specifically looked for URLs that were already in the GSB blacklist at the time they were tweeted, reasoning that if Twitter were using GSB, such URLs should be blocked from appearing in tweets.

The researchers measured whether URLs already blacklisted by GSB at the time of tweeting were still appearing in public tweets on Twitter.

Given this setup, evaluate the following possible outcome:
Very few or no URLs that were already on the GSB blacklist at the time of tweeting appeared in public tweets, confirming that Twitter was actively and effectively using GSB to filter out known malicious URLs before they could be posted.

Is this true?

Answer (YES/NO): NO